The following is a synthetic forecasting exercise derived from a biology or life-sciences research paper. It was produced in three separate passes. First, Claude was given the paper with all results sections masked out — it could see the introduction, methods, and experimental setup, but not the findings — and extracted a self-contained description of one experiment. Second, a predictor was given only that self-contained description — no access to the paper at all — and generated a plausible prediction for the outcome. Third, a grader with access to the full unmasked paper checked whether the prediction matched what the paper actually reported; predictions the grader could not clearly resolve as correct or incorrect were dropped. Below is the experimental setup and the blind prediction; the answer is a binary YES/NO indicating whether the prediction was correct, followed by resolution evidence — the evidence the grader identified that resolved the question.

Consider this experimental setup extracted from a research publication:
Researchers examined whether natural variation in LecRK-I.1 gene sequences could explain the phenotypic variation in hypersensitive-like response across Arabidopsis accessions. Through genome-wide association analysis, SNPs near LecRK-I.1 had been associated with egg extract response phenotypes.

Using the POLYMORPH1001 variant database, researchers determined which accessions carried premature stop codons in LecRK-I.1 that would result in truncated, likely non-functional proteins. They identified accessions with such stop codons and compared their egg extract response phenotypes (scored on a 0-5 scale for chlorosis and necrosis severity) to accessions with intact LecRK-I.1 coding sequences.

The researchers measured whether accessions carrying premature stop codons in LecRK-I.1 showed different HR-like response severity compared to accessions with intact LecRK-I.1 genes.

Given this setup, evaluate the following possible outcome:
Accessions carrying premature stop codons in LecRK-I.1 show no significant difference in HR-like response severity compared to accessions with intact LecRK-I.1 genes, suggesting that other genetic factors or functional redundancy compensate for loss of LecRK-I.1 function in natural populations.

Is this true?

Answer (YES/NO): YES